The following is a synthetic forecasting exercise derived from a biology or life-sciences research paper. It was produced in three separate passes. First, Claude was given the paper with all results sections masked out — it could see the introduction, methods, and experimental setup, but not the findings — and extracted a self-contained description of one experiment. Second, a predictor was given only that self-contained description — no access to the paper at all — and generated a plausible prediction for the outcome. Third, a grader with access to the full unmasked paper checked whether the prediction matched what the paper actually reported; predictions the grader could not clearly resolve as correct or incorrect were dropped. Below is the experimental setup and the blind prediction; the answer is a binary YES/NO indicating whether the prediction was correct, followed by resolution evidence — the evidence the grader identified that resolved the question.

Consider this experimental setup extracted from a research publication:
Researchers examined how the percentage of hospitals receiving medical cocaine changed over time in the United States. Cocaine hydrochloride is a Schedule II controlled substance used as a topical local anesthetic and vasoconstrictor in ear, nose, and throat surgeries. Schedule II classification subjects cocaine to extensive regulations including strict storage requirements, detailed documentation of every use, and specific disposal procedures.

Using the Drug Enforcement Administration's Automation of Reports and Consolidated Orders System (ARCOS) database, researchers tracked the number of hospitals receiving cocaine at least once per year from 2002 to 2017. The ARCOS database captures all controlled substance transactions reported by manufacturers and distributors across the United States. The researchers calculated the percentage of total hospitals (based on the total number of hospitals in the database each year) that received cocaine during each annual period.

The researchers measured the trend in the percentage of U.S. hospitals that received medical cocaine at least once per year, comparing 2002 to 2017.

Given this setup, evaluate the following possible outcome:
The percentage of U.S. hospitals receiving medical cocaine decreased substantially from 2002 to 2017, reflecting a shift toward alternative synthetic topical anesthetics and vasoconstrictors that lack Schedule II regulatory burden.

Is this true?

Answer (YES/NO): YES